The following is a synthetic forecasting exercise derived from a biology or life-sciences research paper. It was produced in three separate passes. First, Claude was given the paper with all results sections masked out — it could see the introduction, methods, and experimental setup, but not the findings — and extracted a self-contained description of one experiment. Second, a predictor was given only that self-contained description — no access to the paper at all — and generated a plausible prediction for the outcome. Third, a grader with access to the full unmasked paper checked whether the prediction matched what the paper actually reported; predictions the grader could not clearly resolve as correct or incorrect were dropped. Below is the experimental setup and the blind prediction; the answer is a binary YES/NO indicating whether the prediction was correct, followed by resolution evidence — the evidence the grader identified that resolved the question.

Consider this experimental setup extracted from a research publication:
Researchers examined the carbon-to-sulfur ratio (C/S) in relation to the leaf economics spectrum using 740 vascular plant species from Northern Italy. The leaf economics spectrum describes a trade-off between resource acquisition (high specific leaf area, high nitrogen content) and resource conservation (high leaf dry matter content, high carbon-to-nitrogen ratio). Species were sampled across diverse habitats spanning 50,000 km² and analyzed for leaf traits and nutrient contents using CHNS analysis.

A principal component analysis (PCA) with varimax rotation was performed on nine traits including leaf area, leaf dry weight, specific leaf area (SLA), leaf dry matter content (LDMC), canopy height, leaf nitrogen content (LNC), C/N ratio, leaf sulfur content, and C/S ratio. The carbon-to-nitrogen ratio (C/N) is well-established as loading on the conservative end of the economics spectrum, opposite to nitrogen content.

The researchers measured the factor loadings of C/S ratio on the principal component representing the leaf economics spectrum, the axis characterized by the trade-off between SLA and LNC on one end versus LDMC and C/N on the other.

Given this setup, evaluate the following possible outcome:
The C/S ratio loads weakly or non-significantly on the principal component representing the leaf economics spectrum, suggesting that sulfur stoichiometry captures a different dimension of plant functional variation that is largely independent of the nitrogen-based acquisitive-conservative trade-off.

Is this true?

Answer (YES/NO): NO